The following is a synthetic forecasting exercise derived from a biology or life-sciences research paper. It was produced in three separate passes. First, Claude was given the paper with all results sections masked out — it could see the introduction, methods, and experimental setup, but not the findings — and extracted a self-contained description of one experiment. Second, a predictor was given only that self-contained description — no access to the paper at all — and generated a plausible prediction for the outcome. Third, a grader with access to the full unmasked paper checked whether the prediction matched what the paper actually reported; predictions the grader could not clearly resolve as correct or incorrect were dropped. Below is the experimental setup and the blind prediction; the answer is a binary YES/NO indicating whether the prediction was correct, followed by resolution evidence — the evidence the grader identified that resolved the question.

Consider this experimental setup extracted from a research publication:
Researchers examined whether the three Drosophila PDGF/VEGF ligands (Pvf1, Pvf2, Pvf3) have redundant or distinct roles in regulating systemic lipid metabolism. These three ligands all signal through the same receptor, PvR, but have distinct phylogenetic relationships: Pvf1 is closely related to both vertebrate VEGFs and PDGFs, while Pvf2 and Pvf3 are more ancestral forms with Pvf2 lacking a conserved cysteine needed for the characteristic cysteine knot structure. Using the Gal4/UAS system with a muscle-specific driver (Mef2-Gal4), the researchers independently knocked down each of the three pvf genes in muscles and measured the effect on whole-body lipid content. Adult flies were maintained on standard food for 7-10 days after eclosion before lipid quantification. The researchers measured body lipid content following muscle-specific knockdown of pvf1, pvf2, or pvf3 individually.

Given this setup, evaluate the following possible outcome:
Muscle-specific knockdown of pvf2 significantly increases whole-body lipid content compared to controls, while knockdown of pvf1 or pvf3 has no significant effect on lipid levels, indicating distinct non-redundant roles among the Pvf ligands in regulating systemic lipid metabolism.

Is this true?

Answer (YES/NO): NO